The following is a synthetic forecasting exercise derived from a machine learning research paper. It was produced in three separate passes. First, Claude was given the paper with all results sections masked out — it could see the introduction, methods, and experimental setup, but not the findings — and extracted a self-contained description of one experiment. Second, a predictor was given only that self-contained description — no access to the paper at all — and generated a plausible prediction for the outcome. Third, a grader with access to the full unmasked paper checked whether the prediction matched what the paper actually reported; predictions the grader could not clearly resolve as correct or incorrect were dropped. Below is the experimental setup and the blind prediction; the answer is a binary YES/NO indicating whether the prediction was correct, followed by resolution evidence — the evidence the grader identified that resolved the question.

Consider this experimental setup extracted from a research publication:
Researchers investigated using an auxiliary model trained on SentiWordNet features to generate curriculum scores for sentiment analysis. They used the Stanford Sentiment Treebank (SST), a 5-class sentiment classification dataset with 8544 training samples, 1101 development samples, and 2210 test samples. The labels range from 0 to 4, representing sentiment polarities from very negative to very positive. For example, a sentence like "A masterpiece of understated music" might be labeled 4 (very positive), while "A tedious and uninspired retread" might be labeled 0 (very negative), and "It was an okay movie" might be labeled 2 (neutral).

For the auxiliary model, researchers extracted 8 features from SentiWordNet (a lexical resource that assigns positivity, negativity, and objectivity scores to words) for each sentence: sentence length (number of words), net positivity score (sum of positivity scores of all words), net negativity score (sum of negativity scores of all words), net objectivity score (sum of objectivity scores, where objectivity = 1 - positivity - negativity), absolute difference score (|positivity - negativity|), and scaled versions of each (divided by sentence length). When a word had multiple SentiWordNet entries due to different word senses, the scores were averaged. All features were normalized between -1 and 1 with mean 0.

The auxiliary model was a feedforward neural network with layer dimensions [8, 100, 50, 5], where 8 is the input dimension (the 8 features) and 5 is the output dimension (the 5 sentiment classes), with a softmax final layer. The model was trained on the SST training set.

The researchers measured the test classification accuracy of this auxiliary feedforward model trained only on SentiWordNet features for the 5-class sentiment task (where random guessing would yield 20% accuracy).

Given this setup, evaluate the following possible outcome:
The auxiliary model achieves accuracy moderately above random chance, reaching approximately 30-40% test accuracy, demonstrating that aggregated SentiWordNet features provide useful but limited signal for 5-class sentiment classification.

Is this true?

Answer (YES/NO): NO